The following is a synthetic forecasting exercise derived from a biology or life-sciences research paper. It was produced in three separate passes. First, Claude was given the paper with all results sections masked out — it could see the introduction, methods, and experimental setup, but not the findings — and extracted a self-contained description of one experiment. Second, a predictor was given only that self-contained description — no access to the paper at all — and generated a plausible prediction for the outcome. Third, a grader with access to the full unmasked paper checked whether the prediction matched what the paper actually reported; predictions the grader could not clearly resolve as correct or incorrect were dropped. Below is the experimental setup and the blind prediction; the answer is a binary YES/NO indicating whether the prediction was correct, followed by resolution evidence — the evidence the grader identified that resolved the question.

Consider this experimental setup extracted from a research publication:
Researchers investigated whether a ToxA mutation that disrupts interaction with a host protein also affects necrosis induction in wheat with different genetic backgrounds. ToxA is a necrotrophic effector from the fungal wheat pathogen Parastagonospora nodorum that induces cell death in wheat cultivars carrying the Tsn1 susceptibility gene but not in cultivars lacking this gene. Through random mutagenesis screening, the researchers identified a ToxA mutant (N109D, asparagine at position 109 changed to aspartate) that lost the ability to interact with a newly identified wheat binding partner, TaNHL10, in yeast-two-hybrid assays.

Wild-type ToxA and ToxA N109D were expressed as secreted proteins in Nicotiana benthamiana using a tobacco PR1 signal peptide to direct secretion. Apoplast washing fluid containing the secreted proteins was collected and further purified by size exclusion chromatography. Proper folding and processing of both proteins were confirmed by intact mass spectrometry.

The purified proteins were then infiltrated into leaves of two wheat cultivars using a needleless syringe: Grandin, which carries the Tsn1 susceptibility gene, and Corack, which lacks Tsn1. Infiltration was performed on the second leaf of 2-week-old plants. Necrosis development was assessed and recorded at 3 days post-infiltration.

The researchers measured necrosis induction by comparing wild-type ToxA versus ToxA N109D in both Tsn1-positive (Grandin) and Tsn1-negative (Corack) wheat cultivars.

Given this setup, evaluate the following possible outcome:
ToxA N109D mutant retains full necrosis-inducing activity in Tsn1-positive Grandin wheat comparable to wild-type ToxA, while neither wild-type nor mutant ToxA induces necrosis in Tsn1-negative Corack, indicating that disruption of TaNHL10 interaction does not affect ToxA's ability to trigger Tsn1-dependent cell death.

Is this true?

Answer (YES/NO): NO